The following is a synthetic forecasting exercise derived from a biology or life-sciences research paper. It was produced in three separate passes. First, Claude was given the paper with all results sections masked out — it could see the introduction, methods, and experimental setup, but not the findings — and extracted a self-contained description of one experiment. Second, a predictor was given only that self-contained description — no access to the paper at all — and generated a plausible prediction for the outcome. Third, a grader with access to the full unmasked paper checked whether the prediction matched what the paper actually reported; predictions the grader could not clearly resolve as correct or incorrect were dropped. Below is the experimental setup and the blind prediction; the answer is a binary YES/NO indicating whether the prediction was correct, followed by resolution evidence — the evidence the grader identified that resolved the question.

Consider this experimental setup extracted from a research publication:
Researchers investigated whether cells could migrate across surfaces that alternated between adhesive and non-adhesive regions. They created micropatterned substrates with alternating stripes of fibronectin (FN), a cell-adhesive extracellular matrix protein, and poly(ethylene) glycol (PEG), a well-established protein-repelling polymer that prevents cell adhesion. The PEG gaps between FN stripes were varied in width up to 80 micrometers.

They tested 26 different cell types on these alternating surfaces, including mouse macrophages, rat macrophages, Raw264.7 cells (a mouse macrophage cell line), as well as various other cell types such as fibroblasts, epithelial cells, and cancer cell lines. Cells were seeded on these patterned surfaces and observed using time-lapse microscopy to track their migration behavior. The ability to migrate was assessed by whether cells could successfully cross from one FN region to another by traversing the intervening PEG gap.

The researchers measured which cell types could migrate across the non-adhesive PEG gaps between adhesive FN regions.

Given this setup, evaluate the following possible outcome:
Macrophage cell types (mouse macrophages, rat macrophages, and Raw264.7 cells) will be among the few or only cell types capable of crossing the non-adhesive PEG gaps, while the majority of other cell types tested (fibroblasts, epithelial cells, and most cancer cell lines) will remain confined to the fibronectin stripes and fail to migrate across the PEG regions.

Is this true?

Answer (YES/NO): YES